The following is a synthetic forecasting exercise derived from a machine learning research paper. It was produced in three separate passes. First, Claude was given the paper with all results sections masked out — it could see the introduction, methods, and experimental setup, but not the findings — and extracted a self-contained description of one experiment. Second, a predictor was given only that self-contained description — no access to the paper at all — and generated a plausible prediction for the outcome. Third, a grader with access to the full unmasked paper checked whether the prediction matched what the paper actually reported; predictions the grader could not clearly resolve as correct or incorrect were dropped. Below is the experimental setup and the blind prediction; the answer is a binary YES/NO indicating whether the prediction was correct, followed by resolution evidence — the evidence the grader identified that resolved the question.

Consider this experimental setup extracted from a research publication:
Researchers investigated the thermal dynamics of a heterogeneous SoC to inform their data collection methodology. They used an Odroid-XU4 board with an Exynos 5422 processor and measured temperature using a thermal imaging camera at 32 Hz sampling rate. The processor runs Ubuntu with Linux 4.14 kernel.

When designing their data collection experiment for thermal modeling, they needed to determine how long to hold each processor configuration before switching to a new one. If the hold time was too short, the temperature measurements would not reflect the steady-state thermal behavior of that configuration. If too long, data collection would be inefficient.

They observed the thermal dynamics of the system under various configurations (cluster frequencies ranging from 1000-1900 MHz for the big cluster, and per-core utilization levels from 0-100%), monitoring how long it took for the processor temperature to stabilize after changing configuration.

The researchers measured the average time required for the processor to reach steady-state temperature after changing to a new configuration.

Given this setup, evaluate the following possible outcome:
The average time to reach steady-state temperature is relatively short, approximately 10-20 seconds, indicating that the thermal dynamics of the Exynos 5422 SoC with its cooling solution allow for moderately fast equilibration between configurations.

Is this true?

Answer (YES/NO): NO